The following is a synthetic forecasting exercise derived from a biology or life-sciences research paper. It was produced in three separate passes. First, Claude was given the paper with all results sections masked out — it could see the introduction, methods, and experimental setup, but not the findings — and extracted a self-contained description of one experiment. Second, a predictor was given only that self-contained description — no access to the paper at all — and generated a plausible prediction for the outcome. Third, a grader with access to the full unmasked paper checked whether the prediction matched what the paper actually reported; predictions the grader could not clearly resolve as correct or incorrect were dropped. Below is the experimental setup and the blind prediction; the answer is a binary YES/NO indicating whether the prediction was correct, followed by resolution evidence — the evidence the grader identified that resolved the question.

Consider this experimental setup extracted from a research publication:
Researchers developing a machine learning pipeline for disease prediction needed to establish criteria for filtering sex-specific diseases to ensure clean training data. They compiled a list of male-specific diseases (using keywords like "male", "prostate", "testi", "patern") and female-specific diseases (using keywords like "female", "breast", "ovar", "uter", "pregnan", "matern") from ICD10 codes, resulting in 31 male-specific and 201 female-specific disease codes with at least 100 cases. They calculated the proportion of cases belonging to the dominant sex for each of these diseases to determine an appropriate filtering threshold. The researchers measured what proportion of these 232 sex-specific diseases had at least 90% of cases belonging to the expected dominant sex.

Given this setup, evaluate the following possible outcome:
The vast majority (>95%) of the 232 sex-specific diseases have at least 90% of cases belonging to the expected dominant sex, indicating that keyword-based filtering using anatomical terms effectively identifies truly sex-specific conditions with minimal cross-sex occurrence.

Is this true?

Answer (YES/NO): YES